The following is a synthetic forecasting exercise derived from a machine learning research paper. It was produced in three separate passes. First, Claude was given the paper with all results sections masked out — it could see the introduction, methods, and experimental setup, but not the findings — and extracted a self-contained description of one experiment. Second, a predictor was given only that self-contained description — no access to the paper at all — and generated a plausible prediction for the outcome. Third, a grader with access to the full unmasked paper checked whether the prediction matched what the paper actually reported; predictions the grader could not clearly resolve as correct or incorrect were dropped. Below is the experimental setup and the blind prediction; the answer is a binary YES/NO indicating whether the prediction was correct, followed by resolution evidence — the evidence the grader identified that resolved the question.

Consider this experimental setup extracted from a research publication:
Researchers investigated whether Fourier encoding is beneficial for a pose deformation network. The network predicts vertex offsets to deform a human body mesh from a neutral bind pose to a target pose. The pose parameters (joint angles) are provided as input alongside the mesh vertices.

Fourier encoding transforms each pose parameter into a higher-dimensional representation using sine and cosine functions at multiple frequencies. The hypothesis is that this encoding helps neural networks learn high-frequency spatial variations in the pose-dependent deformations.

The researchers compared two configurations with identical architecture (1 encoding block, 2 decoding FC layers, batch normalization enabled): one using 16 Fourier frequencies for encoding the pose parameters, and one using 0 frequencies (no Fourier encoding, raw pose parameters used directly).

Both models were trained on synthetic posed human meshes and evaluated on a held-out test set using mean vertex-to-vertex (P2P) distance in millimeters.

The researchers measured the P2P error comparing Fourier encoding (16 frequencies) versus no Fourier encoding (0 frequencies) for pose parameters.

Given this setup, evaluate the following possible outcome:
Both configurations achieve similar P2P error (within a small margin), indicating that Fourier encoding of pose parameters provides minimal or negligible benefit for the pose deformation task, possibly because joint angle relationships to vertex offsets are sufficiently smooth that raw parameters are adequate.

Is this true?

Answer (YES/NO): NO